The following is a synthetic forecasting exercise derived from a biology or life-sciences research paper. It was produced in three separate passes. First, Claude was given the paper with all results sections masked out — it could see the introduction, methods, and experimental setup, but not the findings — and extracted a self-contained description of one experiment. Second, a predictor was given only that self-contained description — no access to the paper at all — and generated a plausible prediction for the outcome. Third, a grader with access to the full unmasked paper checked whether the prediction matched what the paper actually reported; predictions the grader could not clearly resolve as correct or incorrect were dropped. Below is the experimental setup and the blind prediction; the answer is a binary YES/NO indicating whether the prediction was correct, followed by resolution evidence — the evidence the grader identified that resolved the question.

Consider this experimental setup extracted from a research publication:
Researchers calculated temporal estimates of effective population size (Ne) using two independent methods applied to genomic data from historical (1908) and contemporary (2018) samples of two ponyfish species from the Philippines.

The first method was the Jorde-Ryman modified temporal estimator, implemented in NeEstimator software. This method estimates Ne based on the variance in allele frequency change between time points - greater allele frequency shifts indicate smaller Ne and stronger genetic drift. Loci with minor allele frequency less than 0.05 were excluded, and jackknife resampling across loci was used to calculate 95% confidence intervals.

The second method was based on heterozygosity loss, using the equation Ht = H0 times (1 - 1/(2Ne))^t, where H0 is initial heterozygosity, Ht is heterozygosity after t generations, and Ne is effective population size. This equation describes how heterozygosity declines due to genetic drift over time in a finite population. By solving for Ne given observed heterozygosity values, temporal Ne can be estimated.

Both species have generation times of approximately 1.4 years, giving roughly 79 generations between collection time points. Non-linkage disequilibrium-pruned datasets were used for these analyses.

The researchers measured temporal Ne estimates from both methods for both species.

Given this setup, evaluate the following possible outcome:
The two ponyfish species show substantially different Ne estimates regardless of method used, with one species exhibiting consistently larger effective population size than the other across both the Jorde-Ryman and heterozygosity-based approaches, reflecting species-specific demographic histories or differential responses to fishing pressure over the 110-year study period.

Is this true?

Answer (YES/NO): NO